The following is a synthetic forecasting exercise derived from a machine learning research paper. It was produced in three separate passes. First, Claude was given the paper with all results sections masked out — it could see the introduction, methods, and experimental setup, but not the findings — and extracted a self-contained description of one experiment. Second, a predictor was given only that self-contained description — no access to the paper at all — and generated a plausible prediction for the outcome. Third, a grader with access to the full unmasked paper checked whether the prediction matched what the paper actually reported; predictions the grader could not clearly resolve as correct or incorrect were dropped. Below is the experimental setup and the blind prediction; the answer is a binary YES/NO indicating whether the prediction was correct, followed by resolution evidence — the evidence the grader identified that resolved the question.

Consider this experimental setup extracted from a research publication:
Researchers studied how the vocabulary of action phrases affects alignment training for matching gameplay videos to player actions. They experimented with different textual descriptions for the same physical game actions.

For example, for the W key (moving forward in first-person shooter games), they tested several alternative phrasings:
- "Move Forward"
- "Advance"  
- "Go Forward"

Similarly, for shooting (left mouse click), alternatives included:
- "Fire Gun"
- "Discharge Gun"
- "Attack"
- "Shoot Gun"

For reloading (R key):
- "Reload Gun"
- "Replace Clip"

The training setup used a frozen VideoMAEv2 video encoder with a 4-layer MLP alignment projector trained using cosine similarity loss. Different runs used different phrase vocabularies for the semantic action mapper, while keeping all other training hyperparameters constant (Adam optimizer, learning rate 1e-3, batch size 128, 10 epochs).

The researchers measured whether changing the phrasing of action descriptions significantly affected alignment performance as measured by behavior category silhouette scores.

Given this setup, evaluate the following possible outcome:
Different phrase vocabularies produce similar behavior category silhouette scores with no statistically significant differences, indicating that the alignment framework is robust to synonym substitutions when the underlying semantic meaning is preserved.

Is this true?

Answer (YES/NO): YES